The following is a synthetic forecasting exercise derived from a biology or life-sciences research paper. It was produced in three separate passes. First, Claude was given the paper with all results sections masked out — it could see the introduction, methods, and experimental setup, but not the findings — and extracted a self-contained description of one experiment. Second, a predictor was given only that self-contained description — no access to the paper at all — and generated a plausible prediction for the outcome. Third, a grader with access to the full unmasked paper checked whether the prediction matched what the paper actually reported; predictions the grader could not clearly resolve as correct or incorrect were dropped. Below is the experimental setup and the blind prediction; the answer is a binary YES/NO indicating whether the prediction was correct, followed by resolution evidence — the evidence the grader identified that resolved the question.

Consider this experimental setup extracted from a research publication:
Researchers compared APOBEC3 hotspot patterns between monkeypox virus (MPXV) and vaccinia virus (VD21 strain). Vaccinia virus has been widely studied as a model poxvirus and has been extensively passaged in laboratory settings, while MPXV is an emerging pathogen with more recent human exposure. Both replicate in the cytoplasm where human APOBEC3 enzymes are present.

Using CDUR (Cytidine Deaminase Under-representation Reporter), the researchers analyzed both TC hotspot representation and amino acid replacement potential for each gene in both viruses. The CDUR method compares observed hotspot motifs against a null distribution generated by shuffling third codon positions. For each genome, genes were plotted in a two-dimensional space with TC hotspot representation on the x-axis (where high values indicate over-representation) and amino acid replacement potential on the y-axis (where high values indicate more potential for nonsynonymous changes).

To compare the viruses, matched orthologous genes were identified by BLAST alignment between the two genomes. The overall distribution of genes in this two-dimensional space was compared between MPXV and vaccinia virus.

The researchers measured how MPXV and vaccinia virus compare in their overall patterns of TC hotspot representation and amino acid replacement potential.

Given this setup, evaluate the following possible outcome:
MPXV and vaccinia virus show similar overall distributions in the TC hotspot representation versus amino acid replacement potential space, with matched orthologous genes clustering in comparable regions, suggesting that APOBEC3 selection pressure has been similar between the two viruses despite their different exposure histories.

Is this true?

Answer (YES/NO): YES